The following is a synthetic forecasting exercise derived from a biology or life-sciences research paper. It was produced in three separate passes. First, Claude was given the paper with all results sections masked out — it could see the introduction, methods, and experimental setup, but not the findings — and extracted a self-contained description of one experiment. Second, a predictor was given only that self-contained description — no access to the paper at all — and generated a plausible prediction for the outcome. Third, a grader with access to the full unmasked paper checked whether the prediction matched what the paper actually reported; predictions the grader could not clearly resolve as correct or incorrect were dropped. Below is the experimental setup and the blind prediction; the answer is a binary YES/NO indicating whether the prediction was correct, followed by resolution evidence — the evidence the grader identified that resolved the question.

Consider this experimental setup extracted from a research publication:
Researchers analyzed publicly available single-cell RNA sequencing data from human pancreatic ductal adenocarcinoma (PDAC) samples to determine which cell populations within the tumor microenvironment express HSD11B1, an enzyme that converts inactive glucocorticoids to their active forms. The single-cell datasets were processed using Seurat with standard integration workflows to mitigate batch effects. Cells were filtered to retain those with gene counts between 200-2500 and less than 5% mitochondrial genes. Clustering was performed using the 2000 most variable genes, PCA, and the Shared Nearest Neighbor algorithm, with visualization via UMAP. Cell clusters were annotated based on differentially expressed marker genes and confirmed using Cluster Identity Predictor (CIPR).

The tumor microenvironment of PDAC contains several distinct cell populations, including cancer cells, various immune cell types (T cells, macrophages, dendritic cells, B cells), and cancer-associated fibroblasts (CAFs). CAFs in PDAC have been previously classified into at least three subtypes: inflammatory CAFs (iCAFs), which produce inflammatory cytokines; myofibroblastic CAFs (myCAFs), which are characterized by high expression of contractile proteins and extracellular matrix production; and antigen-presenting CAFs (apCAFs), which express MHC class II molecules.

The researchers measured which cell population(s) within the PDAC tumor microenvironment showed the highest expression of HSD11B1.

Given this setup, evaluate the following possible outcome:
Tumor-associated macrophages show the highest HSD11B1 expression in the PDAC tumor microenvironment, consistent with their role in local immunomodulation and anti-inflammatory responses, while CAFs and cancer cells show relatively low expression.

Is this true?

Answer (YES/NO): NO